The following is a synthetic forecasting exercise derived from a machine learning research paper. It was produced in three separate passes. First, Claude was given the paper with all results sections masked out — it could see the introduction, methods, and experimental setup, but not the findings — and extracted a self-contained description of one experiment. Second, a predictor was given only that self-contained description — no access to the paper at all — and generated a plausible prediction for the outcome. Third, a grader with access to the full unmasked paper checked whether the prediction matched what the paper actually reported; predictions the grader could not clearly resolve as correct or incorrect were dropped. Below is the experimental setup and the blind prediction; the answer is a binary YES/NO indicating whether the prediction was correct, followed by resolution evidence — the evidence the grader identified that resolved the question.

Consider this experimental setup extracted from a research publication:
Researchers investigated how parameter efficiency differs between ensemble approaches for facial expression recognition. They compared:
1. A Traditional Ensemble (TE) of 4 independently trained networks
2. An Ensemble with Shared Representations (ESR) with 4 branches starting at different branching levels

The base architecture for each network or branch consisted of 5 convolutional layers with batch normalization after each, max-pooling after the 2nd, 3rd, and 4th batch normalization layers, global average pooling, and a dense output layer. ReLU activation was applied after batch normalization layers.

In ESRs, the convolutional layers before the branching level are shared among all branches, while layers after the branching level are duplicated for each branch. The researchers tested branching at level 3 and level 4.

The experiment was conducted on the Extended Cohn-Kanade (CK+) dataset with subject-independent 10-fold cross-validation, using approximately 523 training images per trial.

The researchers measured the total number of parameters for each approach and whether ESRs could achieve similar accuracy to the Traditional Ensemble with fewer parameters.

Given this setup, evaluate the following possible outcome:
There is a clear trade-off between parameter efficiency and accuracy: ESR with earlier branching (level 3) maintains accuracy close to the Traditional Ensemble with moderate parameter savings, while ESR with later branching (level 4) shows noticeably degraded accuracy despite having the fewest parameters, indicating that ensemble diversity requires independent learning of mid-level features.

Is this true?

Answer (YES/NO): NO